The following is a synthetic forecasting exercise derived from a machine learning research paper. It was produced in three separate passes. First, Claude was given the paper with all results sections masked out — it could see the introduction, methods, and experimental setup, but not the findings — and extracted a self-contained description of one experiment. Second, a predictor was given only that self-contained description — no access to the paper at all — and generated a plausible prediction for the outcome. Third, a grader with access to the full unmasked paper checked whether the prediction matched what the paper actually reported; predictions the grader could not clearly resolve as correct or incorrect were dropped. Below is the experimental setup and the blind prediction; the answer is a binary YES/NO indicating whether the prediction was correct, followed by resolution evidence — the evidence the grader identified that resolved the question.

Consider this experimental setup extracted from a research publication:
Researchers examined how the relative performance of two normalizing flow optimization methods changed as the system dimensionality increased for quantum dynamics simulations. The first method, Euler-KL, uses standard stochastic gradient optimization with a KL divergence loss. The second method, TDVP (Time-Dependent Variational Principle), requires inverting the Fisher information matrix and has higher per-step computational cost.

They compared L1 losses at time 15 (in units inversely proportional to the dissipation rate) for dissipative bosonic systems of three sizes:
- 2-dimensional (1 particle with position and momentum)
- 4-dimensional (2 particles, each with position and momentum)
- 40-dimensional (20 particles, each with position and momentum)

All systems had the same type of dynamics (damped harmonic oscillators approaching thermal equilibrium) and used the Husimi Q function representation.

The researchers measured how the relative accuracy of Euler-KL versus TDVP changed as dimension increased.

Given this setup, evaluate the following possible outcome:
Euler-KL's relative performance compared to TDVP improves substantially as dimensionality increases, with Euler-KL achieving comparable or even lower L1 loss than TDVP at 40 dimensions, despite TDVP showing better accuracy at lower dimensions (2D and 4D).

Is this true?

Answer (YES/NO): NO